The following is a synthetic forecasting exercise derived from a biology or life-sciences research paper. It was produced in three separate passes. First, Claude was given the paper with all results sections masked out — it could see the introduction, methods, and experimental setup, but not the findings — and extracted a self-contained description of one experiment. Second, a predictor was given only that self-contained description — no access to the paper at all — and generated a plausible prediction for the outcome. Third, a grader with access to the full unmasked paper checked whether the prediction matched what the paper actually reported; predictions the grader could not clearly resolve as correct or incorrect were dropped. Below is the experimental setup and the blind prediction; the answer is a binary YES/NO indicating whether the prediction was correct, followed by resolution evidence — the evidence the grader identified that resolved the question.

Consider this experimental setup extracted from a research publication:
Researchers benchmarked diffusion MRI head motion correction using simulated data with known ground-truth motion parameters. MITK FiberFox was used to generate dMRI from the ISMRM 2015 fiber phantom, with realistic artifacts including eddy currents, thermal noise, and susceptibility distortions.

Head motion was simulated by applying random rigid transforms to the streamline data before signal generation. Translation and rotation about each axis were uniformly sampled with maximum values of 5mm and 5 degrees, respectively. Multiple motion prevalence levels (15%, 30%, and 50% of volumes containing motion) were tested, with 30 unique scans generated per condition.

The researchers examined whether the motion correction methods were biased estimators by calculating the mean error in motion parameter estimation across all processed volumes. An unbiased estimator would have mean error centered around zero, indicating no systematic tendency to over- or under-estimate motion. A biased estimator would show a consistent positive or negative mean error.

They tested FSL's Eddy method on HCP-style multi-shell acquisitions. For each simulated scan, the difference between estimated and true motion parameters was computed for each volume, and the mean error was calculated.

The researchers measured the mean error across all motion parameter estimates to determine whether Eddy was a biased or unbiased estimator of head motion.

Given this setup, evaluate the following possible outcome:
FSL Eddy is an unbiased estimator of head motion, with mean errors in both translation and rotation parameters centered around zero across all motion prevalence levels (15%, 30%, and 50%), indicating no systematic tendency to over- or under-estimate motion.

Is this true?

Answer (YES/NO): YES